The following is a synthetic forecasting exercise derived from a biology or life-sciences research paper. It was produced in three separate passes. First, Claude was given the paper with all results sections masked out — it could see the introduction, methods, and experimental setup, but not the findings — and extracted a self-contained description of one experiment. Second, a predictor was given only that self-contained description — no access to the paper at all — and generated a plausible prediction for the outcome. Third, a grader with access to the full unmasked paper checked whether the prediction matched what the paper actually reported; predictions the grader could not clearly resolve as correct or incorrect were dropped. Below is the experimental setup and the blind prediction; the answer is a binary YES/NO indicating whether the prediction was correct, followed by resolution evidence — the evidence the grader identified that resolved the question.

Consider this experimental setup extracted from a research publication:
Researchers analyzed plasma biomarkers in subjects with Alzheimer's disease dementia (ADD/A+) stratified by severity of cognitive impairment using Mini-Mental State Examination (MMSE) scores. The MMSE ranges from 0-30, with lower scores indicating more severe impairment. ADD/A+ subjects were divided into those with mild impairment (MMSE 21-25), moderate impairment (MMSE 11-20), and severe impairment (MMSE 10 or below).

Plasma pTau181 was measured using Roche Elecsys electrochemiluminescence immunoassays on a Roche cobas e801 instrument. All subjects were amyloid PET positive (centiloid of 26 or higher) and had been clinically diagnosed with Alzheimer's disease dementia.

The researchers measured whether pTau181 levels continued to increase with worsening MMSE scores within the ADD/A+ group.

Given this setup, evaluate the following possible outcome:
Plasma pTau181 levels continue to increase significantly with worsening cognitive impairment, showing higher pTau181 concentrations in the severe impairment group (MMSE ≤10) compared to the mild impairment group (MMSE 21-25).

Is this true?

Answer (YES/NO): NO